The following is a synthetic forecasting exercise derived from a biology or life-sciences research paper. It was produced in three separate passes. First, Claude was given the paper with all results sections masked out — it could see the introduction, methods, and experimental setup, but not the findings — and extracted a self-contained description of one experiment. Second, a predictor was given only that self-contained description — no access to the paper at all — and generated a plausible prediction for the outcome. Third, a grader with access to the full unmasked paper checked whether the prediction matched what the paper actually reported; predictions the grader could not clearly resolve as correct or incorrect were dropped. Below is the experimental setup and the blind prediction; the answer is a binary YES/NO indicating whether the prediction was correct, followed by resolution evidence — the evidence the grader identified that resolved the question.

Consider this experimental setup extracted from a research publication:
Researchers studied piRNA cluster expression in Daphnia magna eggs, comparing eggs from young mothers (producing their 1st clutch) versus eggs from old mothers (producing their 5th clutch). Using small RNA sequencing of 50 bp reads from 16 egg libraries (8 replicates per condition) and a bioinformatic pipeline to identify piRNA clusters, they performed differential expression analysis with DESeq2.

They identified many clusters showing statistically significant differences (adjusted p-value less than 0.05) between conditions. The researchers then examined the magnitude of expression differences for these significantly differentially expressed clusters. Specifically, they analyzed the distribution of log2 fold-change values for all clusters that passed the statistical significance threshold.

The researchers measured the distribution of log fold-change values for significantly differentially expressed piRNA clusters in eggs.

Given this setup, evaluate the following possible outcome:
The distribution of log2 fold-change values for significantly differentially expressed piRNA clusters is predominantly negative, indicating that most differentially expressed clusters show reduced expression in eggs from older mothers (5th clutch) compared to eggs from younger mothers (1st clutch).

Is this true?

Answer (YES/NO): NO